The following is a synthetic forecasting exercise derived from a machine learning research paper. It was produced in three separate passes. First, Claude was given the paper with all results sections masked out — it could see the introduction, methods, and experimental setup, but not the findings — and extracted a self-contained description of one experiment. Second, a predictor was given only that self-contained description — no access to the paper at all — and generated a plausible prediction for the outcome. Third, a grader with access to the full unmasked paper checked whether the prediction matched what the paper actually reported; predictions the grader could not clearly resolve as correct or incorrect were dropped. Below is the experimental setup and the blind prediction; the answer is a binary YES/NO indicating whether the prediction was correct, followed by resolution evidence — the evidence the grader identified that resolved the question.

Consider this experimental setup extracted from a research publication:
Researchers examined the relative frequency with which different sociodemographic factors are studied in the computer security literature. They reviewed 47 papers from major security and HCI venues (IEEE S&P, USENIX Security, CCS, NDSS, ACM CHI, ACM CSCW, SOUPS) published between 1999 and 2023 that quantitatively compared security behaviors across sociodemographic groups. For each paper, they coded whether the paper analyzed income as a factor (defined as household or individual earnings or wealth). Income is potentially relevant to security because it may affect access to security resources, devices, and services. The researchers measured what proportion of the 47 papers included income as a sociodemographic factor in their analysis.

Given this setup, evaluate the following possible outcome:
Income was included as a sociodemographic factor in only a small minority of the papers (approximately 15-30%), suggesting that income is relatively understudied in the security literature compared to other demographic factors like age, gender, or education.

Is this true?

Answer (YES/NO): NO